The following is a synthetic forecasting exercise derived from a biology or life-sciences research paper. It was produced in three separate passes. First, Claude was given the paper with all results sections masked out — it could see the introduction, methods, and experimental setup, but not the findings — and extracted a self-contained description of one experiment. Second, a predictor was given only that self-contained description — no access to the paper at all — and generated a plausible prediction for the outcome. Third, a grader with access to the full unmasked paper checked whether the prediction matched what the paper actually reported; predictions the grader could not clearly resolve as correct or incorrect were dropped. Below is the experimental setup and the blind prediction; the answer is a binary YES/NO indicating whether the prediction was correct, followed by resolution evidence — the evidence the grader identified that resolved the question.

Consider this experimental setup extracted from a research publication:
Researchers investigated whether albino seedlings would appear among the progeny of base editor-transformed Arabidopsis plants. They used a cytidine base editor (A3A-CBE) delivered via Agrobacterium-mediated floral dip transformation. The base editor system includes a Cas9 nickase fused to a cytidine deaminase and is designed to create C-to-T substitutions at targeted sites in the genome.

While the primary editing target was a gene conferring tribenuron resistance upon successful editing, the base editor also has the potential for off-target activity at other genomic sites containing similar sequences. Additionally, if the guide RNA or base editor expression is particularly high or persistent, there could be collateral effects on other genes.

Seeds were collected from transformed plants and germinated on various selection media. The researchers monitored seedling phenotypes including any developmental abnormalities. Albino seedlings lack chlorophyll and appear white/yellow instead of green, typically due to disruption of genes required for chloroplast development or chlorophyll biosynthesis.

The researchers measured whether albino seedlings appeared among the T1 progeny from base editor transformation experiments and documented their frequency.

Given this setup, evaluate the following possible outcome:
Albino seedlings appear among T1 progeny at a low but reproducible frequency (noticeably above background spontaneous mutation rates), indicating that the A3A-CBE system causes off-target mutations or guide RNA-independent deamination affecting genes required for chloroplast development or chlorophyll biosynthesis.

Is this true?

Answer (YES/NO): NO